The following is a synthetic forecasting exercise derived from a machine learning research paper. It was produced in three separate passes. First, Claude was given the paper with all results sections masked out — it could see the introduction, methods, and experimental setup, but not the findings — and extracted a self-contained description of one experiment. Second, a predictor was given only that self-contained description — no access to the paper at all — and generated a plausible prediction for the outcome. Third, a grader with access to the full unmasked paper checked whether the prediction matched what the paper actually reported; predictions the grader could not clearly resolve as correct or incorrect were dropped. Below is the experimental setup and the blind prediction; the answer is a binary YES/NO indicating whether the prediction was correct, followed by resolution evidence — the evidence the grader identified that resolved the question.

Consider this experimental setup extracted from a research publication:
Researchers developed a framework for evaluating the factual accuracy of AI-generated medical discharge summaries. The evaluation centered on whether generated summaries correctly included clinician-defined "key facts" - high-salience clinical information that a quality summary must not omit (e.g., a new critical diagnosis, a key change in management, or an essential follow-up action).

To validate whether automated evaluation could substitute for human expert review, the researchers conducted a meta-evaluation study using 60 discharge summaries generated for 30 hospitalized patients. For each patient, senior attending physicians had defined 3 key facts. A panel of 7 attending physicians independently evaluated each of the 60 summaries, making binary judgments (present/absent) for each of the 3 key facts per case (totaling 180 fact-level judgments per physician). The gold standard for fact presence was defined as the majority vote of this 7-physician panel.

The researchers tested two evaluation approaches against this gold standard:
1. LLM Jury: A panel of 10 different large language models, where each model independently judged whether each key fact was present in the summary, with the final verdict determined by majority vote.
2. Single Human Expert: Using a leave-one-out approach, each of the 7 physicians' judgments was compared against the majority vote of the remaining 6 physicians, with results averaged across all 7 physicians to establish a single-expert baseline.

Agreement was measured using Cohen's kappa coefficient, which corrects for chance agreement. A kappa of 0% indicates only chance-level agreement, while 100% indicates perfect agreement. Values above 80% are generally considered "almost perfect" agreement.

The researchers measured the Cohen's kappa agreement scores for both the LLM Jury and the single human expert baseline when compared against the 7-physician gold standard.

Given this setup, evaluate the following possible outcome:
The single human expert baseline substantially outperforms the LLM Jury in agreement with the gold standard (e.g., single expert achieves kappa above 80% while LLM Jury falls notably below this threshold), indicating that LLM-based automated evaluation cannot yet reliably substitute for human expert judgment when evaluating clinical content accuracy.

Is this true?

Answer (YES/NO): NO